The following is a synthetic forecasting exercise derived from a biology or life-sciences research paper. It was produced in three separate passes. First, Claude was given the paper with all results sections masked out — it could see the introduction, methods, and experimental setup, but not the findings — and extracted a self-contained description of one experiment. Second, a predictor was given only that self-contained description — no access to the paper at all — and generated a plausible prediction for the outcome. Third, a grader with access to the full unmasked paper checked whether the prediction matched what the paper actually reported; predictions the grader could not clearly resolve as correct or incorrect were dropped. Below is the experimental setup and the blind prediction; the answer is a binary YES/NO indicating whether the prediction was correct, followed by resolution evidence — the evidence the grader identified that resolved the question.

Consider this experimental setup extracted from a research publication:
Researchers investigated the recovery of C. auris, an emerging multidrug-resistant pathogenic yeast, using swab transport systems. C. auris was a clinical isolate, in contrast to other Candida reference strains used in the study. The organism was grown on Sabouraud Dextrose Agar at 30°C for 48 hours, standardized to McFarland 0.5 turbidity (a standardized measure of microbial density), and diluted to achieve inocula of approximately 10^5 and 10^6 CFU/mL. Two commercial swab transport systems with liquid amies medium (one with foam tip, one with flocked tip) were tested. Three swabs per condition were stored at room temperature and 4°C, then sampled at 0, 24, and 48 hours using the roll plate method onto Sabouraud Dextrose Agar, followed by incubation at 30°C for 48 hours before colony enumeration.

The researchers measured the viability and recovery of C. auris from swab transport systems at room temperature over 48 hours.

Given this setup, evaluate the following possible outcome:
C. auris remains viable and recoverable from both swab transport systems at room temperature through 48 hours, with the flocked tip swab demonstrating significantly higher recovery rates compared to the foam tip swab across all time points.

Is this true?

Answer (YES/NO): NO